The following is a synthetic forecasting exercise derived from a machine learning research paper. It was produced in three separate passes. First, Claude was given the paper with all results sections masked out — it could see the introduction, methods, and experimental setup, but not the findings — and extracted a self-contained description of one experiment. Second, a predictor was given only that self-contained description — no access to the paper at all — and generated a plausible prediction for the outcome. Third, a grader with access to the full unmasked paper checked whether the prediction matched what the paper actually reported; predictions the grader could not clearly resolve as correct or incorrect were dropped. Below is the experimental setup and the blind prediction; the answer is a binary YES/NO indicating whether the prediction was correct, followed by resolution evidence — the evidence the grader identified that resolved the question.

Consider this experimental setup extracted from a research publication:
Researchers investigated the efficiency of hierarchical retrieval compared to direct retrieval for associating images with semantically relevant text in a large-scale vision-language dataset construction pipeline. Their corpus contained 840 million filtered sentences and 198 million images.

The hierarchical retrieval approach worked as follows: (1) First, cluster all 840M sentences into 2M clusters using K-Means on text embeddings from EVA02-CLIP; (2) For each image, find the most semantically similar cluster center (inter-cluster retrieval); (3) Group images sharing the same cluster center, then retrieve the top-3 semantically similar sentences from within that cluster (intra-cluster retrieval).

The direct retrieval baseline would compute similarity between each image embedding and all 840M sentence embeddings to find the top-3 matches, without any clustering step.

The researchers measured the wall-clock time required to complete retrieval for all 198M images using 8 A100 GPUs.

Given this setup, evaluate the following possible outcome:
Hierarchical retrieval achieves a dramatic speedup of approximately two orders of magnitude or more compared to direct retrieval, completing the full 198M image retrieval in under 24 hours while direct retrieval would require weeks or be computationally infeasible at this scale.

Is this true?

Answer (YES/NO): NO